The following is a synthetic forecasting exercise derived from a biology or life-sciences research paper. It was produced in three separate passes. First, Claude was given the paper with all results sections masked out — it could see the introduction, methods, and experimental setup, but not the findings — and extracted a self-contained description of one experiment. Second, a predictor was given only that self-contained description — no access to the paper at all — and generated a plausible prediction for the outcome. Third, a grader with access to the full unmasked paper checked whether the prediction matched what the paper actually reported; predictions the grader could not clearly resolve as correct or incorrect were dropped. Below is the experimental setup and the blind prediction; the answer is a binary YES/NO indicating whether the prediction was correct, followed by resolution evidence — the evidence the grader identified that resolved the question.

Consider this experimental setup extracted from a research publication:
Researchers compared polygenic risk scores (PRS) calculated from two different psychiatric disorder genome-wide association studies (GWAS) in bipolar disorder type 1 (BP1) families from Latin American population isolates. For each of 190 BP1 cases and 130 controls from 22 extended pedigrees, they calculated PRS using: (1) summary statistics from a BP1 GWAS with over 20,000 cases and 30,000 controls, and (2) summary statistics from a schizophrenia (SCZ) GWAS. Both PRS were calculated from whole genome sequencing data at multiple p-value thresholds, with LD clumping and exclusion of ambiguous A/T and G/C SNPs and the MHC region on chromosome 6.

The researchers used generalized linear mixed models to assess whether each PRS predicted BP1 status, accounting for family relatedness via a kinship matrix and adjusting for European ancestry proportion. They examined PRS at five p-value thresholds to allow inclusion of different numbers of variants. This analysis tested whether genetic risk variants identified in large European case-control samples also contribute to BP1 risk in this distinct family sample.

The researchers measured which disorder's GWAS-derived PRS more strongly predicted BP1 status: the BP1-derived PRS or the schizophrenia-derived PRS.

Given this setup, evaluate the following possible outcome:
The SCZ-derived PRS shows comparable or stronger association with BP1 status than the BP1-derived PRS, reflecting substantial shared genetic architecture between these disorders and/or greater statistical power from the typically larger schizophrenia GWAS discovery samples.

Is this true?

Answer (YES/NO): NO